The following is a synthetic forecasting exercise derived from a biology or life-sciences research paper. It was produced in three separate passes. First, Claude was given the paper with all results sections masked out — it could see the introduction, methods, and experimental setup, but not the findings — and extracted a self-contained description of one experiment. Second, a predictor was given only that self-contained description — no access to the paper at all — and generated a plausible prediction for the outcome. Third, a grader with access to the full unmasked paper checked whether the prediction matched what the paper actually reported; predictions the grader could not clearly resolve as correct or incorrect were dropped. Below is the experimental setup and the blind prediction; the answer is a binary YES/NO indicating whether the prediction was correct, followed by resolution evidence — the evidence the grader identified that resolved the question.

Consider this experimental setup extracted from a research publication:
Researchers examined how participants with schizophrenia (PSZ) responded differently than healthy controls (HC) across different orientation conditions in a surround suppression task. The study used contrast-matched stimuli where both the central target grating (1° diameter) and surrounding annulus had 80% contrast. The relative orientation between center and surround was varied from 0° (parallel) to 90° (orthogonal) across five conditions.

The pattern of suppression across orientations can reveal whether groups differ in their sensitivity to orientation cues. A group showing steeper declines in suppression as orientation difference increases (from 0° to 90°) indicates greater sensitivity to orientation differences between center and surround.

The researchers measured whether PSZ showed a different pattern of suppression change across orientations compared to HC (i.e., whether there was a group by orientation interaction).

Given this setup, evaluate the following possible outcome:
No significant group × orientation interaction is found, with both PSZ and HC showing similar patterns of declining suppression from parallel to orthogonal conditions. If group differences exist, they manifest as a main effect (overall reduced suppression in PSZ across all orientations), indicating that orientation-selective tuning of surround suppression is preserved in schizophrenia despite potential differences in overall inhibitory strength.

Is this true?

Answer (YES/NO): NO